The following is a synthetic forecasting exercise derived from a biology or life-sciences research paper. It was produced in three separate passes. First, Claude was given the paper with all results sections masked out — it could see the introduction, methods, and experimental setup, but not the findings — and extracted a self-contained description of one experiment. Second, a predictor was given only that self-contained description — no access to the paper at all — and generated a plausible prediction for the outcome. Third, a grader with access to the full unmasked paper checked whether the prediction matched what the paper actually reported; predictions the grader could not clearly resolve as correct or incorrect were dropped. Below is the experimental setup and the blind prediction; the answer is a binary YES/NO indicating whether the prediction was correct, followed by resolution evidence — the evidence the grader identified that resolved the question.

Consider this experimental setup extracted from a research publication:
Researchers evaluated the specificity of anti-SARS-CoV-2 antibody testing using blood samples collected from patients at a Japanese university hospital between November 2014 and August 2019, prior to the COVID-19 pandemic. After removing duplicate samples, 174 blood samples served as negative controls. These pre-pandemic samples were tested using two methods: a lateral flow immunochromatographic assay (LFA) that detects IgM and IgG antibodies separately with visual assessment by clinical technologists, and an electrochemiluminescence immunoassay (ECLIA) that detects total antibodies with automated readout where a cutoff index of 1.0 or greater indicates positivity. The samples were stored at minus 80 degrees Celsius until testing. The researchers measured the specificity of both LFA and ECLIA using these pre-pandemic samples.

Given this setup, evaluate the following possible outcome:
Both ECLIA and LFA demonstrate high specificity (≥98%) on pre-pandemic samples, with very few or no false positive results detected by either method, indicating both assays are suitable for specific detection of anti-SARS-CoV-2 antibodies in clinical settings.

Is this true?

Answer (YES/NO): YES